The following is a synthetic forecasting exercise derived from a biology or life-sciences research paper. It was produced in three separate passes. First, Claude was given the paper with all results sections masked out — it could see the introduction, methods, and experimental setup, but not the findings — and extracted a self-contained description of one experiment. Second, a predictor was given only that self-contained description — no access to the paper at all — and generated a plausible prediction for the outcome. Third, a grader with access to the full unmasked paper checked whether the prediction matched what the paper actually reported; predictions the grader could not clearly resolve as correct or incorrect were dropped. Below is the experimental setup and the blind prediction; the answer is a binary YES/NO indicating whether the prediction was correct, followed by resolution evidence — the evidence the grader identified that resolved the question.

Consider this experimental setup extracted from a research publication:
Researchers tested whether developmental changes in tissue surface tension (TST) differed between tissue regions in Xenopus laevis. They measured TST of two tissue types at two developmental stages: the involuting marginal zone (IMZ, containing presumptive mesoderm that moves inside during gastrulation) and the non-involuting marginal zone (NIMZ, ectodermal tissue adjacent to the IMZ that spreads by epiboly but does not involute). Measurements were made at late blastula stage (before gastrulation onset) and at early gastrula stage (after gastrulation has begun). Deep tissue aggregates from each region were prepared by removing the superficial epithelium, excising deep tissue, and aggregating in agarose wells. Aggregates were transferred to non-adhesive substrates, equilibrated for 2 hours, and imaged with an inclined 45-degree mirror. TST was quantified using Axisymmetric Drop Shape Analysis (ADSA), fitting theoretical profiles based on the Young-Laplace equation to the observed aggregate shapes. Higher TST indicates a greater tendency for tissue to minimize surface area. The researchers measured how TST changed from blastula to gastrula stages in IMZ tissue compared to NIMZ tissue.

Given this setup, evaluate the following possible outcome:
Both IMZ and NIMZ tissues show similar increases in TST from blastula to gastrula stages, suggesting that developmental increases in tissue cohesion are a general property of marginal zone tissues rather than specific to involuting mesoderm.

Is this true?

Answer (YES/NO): NO